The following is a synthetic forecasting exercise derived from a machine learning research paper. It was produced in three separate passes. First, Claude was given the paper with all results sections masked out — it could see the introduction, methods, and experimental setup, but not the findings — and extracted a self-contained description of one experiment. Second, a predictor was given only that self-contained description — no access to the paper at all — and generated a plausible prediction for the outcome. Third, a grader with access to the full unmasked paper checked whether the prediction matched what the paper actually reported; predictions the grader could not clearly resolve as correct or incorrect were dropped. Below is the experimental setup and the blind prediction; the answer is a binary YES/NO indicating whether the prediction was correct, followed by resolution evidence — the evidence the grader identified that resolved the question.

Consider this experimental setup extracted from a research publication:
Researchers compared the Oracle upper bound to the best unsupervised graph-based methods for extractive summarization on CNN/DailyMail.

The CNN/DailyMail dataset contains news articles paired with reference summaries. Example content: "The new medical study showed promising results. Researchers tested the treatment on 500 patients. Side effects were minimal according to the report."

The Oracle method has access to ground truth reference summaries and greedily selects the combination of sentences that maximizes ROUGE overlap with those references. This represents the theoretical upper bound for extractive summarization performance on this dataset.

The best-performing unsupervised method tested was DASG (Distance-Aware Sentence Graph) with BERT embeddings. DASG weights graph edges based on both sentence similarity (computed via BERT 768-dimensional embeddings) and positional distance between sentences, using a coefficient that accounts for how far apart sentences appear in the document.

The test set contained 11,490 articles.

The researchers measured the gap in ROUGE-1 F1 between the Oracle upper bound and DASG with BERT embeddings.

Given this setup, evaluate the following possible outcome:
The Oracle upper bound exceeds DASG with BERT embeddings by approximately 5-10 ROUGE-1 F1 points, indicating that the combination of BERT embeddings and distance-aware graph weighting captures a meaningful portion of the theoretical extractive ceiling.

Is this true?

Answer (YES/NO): NO